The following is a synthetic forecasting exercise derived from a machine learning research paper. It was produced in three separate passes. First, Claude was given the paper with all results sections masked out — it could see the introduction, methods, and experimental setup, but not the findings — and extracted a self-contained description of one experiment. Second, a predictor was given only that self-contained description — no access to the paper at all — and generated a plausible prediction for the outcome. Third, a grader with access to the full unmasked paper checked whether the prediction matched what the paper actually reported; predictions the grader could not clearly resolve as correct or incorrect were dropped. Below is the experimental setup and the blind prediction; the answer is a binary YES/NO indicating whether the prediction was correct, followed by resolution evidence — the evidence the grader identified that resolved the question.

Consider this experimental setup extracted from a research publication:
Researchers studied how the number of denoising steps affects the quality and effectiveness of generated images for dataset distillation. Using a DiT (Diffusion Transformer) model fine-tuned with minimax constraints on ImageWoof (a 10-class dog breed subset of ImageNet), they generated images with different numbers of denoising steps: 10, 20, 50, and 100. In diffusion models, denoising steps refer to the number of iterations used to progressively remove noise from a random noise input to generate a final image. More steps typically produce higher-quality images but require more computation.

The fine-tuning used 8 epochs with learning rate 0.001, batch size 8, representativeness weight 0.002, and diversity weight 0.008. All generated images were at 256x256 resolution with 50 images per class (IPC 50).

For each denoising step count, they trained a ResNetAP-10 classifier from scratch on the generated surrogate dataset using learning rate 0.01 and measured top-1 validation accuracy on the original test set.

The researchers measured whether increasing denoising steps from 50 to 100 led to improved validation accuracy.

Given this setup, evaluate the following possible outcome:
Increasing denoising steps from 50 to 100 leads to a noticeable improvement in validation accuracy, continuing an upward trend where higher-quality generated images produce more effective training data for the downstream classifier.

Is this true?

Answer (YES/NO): NO